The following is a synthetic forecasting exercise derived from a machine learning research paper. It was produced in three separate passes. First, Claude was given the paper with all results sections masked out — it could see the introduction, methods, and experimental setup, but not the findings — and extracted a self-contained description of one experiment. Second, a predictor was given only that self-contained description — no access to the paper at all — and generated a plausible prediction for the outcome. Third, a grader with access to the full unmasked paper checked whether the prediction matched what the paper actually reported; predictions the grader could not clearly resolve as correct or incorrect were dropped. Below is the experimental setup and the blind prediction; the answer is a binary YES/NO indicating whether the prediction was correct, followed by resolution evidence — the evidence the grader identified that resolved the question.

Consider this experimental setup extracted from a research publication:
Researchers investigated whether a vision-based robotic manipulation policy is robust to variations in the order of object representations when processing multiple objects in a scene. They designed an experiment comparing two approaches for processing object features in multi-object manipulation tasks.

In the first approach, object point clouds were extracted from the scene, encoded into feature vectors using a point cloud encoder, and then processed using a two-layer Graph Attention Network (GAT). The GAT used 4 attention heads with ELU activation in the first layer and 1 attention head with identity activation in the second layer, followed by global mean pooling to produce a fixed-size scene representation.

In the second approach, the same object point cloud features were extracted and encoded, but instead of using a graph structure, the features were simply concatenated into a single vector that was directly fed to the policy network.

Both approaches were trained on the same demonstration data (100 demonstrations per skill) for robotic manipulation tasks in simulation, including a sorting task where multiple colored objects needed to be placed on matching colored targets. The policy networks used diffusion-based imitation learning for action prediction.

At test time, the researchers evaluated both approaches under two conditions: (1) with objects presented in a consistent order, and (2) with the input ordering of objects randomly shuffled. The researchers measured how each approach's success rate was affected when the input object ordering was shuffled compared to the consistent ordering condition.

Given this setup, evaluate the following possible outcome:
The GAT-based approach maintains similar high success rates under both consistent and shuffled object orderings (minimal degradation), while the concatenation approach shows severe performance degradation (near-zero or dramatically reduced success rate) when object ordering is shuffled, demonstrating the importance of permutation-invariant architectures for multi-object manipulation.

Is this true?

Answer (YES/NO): YES